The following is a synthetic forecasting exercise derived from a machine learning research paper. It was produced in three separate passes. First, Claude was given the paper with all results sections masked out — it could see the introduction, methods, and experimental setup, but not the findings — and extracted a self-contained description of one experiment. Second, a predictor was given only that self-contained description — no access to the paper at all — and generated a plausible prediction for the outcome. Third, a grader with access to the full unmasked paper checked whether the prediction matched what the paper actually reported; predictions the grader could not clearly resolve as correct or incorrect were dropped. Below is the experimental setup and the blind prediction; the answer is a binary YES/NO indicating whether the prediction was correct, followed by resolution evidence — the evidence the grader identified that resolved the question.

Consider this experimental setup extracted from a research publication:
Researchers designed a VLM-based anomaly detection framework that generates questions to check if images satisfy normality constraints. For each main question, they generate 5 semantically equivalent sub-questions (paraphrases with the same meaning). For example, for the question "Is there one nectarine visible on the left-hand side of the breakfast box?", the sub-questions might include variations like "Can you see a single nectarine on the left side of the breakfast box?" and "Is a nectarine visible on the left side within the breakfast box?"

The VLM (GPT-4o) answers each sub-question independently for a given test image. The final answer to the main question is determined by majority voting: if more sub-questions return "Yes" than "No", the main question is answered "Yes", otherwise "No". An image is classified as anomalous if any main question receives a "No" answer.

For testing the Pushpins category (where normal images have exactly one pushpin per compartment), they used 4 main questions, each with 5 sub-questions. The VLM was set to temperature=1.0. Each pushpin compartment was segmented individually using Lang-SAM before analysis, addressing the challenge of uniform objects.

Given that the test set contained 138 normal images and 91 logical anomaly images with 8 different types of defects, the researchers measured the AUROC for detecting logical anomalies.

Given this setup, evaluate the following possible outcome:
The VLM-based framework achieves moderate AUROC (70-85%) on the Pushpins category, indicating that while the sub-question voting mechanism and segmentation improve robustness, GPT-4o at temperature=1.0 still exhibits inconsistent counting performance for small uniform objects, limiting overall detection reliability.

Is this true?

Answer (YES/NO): NO